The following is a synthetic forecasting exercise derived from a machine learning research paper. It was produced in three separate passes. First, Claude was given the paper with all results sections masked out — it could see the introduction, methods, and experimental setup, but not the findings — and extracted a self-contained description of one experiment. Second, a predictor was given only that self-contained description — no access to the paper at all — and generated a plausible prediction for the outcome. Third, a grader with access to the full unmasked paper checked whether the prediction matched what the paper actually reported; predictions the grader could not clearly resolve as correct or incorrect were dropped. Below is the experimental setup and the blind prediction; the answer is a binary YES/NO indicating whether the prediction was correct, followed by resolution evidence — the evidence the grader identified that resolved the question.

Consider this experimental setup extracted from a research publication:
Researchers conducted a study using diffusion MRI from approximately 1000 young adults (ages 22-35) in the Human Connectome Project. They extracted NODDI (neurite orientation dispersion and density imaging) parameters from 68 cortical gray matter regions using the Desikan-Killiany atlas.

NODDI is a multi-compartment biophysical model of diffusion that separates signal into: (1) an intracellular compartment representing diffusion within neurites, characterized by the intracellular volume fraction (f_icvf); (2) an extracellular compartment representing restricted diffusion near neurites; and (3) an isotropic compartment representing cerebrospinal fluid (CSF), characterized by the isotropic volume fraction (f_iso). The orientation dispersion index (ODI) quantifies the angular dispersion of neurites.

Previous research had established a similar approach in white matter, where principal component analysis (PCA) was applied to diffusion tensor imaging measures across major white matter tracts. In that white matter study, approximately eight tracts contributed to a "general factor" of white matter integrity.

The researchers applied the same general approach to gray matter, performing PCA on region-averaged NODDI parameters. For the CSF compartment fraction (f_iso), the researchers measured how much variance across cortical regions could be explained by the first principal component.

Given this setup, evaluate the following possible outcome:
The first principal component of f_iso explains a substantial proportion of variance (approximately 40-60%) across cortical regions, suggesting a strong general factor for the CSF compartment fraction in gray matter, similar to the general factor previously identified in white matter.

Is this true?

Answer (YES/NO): YES